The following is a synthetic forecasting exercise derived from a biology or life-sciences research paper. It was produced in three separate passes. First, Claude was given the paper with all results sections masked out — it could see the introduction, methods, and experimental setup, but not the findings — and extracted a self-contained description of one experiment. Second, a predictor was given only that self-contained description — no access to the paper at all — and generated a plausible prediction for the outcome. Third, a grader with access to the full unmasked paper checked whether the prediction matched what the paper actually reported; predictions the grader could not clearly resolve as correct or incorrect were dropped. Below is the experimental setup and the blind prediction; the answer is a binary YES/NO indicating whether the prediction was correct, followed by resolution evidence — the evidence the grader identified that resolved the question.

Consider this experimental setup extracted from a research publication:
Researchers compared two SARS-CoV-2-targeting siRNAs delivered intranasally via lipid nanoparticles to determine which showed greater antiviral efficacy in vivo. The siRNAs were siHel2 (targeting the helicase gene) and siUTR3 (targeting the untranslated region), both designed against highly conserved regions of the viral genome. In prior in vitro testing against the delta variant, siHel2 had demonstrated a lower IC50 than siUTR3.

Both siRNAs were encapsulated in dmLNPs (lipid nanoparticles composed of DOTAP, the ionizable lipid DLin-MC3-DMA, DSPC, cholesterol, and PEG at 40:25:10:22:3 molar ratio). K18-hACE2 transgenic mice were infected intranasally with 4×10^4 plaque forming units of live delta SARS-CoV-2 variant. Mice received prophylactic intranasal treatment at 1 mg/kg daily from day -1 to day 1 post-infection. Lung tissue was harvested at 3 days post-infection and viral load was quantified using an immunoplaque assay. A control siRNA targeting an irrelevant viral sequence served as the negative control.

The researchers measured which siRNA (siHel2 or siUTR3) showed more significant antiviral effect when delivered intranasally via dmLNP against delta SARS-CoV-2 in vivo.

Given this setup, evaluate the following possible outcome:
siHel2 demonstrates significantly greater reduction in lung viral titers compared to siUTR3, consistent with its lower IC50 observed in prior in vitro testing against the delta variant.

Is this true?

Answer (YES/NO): NO